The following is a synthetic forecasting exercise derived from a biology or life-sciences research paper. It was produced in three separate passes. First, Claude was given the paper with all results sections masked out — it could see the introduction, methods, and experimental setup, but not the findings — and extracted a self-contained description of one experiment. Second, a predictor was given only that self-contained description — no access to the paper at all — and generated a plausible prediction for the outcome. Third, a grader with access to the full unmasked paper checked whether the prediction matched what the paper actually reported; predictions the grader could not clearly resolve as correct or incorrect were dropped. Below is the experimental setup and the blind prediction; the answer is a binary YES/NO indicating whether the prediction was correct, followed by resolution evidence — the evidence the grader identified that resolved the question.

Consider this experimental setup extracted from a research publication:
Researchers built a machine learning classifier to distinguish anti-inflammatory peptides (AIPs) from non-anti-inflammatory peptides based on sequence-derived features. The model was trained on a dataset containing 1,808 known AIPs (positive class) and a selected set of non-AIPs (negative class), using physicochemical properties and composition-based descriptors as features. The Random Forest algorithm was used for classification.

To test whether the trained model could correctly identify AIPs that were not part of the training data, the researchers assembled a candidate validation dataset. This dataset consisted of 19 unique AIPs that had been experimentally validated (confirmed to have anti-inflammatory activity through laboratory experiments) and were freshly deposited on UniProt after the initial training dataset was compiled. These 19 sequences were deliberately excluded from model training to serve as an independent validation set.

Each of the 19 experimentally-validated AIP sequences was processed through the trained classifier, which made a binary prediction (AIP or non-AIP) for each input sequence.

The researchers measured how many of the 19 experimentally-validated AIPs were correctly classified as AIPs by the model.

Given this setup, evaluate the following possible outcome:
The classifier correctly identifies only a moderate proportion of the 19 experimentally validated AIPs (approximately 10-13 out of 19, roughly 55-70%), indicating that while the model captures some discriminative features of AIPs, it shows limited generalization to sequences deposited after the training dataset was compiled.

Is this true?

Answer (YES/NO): NO